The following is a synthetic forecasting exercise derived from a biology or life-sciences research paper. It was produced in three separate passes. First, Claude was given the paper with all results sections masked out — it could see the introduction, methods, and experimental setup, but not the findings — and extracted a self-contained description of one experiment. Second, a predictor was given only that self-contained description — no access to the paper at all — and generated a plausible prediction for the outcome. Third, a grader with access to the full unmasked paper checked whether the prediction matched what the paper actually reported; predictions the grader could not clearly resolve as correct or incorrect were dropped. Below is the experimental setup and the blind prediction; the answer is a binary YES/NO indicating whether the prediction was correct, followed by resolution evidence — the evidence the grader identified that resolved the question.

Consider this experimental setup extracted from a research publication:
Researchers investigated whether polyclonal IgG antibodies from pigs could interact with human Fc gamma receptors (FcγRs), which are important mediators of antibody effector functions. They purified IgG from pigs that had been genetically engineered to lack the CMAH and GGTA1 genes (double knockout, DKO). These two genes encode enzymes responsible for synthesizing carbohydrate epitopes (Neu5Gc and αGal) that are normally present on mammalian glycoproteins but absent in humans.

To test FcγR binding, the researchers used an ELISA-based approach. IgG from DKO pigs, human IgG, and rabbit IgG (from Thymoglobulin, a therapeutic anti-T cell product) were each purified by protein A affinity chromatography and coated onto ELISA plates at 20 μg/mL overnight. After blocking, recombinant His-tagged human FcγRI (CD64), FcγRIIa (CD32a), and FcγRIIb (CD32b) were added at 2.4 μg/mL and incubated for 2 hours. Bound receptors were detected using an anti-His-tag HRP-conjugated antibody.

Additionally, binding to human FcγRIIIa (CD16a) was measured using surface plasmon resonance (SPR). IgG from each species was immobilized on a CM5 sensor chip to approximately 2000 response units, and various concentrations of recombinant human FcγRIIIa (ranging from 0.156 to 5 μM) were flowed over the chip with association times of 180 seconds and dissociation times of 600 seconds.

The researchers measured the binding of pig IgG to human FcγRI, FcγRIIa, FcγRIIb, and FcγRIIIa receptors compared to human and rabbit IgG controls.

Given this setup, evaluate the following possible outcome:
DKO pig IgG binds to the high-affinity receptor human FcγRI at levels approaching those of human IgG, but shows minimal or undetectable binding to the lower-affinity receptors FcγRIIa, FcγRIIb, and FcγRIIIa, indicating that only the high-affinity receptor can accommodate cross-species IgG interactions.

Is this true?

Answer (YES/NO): NO